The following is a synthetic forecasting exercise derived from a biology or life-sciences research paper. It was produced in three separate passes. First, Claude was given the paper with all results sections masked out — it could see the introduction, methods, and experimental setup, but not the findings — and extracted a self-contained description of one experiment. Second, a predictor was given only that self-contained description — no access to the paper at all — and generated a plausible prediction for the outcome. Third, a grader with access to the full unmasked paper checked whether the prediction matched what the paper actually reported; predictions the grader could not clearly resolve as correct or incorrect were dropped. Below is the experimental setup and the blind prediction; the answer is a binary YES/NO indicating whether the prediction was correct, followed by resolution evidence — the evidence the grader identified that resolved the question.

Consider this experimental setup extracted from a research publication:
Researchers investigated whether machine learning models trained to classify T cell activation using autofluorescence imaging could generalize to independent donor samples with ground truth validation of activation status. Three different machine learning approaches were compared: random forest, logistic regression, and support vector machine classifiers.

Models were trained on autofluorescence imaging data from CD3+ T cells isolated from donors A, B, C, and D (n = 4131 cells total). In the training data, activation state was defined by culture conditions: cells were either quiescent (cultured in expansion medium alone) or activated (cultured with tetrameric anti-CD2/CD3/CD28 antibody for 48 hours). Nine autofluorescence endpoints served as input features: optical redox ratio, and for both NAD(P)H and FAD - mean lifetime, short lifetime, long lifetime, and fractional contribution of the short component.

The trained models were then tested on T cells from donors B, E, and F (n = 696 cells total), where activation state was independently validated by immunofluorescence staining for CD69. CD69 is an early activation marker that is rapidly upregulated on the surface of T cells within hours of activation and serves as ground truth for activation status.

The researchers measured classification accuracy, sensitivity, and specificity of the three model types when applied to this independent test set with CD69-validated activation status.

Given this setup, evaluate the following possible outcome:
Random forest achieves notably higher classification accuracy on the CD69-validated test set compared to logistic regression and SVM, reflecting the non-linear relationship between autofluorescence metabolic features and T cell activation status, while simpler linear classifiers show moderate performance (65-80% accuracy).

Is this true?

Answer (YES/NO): NO